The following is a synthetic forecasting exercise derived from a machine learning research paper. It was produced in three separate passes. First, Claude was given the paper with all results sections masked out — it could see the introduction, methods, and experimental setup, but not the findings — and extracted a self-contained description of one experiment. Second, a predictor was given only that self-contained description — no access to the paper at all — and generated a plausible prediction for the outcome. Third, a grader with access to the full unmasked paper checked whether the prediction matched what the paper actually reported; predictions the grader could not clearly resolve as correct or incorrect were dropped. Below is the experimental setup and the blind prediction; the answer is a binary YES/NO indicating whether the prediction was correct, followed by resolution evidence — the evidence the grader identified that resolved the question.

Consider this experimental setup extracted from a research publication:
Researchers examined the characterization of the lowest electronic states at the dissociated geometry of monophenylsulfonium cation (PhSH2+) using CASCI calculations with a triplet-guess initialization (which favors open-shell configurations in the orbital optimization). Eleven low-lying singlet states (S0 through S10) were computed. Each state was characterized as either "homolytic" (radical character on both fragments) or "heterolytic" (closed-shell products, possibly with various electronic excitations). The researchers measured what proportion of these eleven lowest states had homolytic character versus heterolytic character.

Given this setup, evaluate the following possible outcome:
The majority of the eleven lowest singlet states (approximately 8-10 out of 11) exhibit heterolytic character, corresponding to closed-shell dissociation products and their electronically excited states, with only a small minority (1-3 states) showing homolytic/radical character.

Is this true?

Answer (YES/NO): NO